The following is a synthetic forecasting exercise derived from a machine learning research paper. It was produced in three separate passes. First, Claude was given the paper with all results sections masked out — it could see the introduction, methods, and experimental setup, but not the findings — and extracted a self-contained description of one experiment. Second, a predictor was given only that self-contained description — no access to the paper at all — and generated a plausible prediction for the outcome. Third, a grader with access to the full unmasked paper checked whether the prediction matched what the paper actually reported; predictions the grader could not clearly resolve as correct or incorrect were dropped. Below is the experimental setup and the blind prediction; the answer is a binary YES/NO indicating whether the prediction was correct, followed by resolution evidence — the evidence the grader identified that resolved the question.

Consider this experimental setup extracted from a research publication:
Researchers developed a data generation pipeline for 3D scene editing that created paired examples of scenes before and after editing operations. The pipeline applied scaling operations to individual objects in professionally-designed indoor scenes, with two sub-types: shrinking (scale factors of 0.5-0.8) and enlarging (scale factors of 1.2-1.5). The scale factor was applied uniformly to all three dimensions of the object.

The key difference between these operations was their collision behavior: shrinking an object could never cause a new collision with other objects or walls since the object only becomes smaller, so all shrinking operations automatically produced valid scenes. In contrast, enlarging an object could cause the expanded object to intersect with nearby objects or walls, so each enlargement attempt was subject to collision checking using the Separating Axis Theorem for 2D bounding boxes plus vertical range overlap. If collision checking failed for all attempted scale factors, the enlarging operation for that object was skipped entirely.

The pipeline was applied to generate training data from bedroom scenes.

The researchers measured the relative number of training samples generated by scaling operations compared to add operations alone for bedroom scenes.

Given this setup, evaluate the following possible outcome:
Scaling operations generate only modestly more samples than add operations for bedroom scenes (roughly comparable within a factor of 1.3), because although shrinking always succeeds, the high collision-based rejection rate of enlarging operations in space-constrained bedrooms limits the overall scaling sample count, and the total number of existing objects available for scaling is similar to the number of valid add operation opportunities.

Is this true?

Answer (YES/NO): NO